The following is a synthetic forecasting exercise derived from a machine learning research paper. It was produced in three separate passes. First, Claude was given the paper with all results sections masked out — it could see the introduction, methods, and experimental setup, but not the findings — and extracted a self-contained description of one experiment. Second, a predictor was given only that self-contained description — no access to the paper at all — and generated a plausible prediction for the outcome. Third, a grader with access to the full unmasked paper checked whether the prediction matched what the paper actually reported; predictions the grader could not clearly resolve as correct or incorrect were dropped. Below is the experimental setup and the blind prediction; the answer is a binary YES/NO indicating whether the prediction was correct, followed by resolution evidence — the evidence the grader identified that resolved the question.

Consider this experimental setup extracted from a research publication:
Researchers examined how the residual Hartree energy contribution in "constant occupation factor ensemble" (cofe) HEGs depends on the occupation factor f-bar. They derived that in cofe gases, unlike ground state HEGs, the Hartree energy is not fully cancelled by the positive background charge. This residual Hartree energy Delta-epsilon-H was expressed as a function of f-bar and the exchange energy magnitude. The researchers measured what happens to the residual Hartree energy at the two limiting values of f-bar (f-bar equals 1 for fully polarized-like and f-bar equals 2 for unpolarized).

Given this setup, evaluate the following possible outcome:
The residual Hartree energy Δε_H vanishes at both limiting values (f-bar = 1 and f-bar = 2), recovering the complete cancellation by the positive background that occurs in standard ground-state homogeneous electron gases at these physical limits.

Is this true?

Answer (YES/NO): YES